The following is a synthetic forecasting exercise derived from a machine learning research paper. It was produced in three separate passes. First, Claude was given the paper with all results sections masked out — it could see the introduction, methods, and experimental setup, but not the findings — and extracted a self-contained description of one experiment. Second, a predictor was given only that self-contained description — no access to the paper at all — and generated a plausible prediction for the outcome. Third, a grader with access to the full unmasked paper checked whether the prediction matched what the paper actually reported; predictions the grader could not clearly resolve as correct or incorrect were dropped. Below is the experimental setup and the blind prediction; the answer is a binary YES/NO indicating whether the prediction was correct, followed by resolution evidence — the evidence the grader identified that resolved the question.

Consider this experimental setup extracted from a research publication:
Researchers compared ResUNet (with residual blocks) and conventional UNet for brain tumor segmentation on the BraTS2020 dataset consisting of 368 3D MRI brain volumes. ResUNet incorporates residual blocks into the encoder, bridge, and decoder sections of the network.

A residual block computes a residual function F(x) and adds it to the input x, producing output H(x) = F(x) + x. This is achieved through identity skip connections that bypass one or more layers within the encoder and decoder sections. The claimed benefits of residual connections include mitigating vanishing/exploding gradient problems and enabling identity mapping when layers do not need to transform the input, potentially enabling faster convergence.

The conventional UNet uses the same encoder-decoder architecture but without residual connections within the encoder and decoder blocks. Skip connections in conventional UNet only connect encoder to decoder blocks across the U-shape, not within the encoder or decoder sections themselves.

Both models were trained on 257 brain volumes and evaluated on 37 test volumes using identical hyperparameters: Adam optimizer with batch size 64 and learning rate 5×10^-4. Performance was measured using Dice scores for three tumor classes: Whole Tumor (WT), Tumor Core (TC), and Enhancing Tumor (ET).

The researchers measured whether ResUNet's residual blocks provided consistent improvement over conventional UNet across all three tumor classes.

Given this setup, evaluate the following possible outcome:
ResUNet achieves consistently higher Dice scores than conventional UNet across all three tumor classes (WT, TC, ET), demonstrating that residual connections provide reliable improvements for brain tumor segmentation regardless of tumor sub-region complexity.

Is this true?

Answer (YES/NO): YES